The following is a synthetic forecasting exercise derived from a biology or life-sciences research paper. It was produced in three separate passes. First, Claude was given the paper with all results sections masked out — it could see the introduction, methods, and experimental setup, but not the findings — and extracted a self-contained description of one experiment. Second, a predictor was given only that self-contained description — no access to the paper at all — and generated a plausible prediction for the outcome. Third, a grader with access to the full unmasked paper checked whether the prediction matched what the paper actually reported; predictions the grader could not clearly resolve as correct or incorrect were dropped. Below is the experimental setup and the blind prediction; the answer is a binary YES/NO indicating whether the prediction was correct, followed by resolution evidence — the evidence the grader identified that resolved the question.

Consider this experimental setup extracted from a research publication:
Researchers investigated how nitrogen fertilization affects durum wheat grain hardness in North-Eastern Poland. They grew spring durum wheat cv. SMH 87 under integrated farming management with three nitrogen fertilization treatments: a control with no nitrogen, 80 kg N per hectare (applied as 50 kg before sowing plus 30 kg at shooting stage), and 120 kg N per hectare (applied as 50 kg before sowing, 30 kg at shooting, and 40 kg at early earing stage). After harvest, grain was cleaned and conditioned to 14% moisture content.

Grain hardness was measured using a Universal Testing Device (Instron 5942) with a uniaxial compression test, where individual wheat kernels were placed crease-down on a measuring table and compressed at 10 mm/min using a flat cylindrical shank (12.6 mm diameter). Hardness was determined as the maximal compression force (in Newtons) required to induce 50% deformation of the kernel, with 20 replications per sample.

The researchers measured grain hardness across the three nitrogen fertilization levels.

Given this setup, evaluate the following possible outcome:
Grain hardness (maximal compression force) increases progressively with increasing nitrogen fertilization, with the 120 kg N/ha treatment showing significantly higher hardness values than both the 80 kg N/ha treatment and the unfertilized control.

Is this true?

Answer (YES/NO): NO